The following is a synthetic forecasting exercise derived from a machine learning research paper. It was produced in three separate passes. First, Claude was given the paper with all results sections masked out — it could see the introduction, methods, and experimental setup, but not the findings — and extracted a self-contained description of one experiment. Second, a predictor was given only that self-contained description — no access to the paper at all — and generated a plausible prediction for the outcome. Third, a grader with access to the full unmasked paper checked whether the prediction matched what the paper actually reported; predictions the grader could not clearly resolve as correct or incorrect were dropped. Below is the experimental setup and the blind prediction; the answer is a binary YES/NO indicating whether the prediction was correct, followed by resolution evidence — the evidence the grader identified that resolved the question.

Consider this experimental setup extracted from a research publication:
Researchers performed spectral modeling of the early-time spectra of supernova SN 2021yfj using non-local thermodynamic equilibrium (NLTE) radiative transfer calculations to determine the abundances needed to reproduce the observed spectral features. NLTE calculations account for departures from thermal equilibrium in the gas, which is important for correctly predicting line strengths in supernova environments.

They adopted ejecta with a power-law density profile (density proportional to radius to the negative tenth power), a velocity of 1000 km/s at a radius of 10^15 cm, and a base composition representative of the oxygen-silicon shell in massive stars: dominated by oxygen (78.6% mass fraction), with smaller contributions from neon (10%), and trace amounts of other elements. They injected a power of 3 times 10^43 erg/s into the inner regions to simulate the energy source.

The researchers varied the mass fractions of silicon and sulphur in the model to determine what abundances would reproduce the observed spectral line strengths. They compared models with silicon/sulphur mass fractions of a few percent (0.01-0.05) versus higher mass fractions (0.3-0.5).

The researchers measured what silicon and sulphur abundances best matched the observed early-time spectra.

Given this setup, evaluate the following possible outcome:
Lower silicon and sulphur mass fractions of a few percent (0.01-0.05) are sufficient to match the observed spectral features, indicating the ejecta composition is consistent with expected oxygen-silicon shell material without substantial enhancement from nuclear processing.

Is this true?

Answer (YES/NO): YES